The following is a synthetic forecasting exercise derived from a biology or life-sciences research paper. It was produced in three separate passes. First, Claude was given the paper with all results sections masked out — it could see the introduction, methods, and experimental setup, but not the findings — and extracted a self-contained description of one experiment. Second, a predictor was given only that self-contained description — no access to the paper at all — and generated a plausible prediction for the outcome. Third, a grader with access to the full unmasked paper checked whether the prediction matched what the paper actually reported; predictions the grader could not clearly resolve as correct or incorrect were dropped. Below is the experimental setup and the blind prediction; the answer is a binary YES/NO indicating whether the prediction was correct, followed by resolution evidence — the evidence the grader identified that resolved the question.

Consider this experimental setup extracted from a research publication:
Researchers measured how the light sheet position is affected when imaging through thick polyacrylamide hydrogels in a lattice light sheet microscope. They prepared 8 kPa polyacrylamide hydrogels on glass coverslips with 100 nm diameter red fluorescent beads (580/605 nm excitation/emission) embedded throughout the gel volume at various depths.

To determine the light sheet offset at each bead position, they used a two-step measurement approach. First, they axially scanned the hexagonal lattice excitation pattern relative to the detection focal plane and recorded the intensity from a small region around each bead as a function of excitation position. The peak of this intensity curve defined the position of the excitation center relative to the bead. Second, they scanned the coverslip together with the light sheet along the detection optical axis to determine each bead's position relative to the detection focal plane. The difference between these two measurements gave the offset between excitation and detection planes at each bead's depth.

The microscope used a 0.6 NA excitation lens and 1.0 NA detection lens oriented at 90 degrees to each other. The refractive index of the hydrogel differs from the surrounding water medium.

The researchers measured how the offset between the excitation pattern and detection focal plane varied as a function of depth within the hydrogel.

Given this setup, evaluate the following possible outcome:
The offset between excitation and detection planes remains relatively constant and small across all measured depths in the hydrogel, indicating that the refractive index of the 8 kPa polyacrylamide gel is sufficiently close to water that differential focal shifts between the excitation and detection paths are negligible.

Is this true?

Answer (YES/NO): NO